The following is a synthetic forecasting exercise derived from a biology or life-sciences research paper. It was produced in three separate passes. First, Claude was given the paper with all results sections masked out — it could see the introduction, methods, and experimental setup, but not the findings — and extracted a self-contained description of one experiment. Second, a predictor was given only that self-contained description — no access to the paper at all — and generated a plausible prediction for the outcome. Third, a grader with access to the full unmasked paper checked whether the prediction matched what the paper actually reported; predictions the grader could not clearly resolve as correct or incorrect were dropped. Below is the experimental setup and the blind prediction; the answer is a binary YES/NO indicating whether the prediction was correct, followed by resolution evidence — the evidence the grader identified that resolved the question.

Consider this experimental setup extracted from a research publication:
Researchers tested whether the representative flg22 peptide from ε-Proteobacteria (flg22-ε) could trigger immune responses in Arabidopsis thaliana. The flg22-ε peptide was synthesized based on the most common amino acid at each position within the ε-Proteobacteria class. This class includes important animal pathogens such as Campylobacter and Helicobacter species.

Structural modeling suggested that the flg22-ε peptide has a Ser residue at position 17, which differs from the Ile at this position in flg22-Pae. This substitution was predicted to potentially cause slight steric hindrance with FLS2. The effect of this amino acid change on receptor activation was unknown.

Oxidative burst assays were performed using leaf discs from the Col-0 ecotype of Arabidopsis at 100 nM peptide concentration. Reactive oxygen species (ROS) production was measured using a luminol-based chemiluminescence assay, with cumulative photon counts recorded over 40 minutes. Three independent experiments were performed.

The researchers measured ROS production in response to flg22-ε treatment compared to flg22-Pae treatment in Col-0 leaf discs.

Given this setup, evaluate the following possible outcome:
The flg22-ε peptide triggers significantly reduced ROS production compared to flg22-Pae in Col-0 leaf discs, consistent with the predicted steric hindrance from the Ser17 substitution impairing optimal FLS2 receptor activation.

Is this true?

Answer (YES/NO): YES